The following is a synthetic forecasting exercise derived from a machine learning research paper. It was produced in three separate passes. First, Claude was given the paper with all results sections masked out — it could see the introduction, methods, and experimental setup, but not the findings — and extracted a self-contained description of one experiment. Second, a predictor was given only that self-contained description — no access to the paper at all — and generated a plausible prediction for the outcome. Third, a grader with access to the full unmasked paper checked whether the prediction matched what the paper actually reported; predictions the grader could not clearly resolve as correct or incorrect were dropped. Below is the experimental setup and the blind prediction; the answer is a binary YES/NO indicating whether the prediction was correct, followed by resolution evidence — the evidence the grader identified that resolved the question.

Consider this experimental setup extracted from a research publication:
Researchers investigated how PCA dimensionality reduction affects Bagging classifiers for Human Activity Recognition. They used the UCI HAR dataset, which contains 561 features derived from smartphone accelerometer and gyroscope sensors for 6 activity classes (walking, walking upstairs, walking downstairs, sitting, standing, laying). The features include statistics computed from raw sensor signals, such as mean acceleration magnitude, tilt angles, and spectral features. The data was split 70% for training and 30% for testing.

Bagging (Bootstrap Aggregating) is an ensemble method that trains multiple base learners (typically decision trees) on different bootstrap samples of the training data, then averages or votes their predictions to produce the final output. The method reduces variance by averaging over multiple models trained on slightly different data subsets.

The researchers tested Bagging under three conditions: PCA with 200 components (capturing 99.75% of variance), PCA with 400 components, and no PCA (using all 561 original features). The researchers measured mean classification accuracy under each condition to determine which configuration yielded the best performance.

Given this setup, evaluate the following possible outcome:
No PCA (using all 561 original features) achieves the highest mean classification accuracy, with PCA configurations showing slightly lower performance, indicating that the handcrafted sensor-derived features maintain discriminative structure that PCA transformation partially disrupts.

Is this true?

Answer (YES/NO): YES